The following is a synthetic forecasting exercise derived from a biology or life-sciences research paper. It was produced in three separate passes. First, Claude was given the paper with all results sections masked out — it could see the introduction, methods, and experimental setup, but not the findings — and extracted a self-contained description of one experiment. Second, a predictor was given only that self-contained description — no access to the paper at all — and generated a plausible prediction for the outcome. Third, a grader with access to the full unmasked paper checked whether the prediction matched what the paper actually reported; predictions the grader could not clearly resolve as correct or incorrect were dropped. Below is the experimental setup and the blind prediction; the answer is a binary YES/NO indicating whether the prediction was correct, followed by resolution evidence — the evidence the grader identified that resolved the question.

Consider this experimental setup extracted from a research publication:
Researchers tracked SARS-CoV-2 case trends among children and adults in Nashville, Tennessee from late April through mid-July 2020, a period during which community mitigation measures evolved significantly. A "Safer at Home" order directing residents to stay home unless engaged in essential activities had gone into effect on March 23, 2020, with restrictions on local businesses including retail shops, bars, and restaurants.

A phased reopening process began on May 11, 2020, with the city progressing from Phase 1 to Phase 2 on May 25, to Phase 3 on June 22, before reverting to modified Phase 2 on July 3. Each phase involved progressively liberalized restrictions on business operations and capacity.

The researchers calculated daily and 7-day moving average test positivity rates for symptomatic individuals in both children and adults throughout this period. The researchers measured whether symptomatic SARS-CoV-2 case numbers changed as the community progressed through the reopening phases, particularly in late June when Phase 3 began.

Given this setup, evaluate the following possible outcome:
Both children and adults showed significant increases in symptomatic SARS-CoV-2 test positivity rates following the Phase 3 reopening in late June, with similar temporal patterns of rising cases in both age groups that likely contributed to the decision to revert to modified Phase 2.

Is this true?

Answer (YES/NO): NO